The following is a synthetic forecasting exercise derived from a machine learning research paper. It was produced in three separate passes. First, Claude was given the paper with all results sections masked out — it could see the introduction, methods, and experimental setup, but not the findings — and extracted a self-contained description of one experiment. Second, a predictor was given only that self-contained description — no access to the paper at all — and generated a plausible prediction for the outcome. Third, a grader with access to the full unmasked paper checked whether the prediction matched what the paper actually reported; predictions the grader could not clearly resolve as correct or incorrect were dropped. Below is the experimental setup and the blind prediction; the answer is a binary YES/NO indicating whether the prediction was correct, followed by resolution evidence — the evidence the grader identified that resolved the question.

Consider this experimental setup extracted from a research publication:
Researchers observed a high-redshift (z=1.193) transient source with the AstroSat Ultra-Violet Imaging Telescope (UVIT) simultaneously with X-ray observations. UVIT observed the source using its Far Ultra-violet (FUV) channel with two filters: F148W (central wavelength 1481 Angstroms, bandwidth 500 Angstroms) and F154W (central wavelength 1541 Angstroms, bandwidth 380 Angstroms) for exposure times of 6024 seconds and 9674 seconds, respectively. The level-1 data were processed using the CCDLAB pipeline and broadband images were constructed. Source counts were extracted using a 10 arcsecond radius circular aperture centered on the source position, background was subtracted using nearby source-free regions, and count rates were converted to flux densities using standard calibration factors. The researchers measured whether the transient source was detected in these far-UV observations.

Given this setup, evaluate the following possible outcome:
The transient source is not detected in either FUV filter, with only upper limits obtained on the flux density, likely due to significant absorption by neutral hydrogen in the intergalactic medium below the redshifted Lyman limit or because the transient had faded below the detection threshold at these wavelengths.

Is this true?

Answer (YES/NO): YES